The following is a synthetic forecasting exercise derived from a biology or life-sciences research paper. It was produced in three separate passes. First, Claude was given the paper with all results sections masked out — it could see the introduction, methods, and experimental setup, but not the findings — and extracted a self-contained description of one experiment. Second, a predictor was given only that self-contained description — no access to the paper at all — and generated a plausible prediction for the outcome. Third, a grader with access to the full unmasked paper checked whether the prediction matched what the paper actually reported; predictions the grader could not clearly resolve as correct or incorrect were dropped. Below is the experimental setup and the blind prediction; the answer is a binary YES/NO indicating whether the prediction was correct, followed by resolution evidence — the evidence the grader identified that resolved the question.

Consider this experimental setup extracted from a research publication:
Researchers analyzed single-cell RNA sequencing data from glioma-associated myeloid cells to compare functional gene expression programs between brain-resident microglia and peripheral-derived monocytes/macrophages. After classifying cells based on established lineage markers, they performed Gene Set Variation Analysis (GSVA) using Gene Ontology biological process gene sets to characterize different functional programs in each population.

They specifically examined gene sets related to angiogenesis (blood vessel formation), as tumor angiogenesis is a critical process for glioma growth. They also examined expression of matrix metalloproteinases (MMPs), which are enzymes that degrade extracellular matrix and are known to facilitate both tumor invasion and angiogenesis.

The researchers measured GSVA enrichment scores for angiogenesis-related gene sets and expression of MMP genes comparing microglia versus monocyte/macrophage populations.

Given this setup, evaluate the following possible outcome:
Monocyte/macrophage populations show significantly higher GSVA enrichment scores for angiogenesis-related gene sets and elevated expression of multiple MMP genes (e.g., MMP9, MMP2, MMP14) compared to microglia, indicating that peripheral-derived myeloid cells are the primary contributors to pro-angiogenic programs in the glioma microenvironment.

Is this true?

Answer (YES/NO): YES